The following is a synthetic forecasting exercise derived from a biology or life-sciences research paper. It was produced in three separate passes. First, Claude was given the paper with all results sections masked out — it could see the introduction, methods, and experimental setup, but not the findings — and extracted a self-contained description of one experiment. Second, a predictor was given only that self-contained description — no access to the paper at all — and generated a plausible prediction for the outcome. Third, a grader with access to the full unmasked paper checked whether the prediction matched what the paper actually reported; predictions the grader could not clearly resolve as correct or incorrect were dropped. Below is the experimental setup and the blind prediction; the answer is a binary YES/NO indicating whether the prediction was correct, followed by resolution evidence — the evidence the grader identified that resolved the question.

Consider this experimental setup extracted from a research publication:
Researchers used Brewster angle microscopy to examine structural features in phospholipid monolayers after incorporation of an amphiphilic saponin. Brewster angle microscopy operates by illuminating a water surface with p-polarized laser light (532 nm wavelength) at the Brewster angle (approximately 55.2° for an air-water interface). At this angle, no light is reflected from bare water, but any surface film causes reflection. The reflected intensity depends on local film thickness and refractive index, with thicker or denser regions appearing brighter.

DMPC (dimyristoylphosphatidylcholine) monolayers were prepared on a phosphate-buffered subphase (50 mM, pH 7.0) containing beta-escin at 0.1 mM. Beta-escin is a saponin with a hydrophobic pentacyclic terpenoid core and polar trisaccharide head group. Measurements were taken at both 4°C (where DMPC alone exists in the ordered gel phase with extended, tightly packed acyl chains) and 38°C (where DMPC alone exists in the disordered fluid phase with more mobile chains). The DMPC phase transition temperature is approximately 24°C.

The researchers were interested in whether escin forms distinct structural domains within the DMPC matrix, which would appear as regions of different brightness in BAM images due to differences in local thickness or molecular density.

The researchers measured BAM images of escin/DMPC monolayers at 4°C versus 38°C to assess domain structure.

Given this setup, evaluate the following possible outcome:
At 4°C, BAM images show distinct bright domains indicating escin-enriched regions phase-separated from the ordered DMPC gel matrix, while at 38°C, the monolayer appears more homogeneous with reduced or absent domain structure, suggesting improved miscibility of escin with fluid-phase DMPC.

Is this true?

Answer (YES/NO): NO